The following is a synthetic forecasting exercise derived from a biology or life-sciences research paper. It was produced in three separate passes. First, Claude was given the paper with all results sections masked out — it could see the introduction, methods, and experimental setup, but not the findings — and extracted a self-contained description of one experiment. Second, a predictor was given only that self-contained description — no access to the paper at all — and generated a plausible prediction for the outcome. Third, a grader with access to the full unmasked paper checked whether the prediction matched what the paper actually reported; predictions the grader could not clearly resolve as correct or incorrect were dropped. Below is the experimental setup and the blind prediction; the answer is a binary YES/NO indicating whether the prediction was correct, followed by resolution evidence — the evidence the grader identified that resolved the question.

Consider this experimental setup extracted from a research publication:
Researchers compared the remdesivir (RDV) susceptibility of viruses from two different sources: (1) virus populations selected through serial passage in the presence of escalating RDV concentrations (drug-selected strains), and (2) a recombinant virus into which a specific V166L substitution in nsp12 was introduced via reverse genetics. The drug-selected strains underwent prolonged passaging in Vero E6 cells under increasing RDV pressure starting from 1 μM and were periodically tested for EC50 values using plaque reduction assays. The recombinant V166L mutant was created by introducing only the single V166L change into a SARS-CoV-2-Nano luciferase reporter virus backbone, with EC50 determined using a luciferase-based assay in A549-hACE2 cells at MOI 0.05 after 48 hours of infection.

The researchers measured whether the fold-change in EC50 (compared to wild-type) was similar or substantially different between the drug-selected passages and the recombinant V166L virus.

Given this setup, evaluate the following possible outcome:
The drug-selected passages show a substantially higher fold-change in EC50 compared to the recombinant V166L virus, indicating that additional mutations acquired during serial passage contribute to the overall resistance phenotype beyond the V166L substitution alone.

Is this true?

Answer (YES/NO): NO